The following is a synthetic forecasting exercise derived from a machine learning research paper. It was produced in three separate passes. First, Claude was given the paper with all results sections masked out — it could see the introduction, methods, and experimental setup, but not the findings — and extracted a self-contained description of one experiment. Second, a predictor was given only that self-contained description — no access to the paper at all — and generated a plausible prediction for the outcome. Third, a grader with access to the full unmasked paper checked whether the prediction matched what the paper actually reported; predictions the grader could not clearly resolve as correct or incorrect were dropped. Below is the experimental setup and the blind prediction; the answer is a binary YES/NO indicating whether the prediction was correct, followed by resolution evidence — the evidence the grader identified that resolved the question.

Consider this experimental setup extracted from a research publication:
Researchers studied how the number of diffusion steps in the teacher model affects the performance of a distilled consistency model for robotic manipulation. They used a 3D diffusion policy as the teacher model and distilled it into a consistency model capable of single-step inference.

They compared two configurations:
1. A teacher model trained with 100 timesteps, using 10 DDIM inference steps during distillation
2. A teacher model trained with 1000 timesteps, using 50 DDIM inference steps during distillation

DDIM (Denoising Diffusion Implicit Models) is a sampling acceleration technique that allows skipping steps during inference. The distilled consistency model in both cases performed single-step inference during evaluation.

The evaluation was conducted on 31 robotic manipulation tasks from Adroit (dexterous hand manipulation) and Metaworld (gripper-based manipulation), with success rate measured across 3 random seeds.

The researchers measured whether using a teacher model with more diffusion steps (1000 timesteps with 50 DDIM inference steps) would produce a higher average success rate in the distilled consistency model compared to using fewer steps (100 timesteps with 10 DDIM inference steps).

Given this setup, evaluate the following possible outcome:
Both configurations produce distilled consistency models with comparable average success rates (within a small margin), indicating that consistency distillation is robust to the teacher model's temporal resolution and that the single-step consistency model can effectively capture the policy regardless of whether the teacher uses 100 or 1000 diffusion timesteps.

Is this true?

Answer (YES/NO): NO